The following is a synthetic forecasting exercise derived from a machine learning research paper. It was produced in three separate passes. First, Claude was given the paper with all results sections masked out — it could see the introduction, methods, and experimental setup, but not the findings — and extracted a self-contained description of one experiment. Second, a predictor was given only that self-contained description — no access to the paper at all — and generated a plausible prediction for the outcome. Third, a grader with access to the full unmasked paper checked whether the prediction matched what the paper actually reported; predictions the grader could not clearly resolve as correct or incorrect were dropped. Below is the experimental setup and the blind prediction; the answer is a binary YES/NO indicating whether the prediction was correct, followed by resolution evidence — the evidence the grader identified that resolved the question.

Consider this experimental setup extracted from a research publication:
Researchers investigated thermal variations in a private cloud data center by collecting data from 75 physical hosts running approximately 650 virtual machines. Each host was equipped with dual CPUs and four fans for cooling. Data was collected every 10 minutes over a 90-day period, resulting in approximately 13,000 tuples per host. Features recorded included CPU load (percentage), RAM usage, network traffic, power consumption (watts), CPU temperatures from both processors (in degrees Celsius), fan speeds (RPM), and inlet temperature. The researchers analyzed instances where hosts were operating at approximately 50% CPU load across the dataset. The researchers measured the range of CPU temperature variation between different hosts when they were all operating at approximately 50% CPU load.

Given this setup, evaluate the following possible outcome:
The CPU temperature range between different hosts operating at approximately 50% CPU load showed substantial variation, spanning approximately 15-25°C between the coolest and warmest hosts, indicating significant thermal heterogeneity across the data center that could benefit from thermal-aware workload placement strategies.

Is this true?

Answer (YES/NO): NO